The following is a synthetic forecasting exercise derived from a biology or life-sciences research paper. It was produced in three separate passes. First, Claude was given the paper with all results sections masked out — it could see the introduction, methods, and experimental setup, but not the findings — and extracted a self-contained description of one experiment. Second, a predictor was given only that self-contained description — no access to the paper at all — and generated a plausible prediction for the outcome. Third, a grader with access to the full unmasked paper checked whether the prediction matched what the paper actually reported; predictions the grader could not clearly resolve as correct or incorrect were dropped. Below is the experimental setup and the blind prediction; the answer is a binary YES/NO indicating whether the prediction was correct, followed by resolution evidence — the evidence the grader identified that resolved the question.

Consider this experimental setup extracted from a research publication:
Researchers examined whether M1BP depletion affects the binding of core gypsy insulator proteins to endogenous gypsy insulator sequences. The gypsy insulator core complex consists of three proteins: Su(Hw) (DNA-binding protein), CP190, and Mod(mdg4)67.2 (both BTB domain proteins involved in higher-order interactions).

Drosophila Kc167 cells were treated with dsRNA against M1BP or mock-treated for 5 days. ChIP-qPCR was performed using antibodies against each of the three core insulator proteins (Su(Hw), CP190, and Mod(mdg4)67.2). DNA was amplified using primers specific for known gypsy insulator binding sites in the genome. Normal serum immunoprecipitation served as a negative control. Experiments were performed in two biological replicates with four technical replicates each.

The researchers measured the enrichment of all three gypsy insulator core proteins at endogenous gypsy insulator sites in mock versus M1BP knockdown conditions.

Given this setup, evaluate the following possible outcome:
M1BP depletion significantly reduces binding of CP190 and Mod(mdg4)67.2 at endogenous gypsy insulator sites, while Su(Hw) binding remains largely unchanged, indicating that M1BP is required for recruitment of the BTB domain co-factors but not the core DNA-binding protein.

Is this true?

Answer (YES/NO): NO